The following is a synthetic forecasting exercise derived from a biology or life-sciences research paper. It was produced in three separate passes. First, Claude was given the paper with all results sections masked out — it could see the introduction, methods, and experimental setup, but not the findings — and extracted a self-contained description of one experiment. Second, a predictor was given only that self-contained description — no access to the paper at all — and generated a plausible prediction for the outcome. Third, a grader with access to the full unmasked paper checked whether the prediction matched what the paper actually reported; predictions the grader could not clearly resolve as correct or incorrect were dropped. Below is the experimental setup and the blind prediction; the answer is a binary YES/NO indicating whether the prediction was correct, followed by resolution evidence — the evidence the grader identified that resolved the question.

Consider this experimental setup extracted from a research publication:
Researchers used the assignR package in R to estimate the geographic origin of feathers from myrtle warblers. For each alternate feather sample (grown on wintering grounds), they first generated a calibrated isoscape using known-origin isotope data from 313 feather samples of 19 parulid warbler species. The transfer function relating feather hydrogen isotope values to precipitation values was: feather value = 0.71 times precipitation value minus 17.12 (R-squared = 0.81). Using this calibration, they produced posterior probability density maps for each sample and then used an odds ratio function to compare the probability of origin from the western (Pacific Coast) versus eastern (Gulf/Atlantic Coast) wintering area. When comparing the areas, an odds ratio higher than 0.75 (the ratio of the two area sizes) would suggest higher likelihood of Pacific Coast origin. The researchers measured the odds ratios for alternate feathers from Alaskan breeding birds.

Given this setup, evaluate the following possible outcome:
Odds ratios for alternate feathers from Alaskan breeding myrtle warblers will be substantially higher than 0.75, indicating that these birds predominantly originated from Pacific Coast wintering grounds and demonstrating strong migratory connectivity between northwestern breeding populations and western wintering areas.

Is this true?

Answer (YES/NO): NO